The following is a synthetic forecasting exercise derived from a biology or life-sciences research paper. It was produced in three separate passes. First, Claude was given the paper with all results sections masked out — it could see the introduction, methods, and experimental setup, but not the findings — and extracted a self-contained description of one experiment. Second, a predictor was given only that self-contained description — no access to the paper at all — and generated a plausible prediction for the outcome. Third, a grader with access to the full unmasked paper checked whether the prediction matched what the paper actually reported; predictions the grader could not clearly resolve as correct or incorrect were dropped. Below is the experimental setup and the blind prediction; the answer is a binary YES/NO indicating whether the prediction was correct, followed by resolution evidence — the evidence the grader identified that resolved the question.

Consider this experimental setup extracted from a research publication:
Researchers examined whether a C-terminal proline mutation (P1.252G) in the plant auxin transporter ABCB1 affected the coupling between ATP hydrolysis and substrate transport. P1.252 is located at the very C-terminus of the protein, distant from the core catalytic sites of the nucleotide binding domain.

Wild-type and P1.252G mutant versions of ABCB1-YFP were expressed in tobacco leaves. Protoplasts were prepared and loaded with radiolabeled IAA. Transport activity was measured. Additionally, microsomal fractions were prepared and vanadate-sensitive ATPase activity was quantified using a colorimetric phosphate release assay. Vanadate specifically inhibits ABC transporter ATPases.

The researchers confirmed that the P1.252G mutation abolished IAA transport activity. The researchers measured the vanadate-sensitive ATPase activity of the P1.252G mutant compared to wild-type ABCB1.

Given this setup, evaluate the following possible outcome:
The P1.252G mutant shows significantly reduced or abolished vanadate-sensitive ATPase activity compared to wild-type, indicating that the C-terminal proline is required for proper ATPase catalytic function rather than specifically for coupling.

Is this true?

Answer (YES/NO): NO